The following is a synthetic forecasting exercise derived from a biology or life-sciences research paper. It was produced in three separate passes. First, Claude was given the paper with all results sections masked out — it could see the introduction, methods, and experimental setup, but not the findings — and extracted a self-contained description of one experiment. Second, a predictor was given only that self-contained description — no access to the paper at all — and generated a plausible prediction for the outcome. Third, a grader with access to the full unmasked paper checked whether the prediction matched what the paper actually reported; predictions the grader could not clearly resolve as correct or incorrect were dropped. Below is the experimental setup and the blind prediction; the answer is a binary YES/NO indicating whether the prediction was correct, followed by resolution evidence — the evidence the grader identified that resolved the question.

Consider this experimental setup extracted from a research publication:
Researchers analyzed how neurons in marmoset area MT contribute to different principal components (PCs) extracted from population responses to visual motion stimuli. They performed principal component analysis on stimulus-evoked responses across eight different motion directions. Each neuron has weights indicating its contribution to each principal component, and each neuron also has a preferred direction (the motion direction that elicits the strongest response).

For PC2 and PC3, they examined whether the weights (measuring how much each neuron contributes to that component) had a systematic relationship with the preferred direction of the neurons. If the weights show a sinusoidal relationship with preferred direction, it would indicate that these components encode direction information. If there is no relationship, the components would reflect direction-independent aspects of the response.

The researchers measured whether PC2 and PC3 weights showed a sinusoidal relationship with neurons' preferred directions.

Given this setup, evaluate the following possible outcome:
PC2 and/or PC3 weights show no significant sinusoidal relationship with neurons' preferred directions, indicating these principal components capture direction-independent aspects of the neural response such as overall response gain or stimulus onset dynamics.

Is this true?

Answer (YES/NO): NO